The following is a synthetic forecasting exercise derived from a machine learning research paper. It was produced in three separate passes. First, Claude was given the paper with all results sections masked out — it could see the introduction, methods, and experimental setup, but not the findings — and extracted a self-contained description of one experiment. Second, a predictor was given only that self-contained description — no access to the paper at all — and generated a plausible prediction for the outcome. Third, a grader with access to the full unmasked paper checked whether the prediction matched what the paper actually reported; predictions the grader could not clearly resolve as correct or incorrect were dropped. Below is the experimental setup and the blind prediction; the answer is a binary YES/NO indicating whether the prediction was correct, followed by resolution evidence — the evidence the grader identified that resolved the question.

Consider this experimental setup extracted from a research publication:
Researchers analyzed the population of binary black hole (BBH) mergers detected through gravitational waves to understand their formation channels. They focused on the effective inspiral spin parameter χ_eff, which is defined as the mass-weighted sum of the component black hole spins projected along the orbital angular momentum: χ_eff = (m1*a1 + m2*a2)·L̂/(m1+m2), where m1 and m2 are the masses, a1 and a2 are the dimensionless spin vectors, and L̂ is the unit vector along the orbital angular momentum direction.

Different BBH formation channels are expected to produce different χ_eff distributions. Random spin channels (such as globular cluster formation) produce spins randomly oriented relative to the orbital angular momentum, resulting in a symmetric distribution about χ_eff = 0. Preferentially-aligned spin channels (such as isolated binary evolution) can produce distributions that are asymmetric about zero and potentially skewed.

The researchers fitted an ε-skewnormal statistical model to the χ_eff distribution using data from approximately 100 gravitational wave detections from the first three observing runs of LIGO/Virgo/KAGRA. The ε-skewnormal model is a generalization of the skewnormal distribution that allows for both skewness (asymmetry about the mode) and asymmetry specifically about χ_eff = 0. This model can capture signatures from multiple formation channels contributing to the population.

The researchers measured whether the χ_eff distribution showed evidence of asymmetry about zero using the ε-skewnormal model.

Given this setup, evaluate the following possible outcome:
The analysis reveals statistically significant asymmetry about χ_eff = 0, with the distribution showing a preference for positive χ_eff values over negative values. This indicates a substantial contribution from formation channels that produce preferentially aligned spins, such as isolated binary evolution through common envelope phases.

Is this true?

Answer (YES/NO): YES